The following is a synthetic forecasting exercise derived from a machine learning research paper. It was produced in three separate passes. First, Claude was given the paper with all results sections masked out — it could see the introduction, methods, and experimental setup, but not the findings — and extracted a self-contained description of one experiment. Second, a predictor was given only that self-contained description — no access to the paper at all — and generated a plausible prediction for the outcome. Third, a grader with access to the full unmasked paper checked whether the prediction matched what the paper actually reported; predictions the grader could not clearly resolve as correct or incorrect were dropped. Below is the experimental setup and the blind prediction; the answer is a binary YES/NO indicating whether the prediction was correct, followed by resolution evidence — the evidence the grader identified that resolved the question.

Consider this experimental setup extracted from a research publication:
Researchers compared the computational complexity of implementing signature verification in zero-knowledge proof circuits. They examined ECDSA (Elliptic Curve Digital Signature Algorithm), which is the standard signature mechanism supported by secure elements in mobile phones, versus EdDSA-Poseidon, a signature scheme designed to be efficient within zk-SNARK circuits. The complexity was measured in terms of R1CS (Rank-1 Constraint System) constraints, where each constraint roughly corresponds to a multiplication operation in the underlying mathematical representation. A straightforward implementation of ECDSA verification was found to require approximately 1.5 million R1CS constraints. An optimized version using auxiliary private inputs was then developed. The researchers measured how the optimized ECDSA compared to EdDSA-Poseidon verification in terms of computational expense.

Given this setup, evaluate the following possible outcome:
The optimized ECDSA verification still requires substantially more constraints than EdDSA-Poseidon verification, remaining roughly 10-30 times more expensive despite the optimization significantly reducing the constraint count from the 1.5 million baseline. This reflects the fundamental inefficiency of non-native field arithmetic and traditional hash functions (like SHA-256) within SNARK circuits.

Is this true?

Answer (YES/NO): NO